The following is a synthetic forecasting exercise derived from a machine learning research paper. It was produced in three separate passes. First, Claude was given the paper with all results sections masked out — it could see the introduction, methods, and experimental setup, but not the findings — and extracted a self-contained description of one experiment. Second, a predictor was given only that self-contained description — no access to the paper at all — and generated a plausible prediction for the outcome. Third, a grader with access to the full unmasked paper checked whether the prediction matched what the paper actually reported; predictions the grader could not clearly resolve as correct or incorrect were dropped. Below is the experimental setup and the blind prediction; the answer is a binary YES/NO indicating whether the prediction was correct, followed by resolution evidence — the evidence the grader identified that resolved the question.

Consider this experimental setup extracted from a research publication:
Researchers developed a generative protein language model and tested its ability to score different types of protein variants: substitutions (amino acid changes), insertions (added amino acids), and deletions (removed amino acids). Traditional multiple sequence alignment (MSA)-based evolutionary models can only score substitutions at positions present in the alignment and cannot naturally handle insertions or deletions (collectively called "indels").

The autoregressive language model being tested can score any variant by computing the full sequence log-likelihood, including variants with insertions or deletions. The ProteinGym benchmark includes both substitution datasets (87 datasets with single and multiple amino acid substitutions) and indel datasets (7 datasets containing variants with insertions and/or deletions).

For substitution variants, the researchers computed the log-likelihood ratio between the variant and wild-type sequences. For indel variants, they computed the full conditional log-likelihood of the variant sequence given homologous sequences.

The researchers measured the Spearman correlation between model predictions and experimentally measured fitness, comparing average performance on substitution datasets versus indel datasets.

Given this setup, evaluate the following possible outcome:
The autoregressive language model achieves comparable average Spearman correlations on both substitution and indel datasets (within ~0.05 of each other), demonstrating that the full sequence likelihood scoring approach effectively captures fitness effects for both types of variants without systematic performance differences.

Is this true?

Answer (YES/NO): YES